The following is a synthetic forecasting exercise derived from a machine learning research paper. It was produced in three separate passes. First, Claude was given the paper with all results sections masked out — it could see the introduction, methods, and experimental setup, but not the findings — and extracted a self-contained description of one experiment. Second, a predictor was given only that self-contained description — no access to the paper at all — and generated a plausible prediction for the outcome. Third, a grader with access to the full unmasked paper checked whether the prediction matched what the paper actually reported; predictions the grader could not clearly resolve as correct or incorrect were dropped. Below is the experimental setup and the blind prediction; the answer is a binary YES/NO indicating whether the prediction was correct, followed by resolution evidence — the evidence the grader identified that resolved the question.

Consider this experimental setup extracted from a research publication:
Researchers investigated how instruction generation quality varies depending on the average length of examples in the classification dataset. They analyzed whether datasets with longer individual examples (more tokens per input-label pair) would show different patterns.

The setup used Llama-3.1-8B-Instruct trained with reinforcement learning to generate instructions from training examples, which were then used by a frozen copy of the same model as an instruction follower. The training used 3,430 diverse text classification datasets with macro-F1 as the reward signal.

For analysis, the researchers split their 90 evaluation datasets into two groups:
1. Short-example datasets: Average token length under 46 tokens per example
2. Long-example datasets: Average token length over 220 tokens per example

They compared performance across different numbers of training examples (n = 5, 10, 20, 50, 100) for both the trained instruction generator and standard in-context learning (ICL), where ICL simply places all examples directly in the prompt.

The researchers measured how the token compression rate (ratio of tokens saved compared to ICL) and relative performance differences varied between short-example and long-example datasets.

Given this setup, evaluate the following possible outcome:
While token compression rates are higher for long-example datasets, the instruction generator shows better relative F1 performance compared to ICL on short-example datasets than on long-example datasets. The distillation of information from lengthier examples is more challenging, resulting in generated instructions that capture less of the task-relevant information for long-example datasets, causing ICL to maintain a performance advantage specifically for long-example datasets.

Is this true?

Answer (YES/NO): NO